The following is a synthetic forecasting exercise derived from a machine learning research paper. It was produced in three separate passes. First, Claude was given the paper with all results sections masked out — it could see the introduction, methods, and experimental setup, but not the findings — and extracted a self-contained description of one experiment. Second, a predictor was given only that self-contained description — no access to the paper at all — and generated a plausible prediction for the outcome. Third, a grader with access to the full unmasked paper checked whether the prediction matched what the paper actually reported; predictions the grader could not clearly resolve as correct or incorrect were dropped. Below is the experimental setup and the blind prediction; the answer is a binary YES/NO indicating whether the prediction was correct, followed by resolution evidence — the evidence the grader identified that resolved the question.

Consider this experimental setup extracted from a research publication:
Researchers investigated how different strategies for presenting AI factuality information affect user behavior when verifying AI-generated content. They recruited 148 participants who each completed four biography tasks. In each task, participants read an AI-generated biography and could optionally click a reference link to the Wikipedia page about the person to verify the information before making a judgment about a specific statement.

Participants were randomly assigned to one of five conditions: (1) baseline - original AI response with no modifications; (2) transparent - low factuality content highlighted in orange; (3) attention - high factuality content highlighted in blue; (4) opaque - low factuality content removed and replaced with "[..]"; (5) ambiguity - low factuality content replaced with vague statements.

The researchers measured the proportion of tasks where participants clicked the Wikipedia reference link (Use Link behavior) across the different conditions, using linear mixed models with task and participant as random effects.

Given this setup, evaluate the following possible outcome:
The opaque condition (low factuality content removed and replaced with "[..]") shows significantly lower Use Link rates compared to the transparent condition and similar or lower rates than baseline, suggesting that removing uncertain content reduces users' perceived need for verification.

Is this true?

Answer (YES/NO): NO